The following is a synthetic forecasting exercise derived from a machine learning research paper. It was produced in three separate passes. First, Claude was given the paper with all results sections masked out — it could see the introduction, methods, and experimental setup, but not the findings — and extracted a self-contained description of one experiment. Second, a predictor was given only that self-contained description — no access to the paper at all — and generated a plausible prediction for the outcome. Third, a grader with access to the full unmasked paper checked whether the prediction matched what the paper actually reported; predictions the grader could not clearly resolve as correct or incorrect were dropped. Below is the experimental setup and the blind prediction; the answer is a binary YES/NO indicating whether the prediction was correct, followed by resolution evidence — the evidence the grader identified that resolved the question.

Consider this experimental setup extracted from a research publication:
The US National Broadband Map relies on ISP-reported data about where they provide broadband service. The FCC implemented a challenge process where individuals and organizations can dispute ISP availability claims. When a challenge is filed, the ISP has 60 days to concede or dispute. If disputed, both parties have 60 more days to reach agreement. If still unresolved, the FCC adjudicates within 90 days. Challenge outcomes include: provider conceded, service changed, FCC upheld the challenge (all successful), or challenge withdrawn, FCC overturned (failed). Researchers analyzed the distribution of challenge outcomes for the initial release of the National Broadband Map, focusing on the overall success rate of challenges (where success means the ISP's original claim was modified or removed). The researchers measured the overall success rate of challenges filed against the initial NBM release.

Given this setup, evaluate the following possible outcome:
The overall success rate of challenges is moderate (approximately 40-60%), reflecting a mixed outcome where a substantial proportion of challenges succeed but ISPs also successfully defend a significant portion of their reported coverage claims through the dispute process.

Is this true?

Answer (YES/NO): NO